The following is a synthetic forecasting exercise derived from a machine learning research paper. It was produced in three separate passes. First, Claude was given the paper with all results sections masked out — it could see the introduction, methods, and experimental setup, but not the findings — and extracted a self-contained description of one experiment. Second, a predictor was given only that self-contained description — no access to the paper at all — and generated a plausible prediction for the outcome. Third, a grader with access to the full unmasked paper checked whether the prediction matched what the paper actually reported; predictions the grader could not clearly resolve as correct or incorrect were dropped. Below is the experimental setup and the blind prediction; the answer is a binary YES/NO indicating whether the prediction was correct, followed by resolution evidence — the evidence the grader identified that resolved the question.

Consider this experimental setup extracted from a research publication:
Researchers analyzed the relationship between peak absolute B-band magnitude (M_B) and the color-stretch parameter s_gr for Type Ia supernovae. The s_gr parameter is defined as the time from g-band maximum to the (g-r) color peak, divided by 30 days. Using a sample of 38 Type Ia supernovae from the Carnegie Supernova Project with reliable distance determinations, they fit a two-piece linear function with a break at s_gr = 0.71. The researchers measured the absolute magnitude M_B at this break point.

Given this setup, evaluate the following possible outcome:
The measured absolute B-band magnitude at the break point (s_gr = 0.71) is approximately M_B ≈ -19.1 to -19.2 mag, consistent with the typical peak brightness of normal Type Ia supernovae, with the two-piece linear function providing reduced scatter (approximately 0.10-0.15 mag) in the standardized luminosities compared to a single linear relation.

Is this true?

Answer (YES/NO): NO